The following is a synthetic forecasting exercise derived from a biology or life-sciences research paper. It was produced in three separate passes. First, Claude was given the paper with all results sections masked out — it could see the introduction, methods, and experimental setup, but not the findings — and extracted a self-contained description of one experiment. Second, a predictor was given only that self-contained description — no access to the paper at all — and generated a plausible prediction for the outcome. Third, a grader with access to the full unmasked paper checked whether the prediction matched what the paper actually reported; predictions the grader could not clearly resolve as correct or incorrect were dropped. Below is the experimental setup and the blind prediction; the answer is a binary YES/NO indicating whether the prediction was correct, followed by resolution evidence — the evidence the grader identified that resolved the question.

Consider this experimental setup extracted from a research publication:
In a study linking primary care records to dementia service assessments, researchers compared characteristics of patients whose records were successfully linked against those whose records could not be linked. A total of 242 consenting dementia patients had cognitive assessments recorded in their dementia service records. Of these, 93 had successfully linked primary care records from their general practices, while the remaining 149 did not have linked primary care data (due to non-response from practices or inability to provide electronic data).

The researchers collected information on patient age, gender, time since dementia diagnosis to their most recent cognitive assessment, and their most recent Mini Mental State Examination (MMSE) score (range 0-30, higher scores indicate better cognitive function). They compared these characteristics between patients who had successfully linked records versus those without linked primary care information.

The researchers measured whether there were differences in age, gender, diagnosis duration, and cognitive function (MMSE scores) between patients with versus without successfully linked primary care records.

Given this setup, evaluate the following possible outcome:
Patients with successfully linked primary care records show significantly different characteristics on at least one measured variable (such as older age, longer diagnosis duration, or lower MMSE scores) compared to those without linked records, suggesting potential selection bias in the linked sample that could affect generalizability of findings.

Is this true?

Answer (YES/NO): NO